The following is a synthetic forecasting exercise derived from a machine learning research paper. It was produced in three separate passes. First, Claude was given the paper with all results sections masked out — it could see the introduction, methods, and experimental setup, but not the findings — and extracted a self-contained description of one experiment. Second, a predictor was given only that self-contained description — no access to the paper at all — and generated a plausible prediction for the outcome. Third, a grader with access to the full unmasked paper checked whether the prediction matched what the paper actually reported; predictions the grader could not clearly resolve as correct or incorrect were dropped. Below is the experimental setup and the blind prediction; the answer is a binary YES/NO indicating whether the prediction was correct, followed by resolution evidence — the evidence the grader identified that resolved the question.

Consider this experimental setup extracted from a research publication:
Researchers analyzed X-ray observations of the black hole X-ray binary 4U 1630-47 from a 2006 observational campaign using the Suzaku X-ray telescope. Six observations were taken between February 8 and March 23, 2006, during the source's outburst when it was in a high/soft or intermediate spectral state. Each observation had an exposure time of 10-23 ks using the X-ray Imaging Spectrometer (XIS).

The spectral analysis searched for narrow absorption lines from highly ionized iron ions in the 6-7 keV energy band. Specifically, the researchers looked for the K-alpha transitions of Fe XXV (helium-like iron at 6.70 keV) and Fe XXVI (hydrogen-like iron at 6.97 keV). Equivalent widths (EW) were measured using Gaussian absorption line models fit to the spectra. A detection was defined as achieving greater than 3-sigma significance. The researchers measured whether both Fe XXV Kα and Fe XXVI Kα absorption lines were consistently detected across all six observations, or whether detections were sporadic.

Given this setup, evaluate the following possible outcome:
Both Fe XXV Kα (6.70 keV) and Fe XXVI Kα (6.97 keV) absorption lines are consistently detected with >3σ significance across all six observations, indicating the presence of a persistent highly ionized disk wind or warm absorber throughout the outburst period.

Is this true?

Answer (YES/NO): YES